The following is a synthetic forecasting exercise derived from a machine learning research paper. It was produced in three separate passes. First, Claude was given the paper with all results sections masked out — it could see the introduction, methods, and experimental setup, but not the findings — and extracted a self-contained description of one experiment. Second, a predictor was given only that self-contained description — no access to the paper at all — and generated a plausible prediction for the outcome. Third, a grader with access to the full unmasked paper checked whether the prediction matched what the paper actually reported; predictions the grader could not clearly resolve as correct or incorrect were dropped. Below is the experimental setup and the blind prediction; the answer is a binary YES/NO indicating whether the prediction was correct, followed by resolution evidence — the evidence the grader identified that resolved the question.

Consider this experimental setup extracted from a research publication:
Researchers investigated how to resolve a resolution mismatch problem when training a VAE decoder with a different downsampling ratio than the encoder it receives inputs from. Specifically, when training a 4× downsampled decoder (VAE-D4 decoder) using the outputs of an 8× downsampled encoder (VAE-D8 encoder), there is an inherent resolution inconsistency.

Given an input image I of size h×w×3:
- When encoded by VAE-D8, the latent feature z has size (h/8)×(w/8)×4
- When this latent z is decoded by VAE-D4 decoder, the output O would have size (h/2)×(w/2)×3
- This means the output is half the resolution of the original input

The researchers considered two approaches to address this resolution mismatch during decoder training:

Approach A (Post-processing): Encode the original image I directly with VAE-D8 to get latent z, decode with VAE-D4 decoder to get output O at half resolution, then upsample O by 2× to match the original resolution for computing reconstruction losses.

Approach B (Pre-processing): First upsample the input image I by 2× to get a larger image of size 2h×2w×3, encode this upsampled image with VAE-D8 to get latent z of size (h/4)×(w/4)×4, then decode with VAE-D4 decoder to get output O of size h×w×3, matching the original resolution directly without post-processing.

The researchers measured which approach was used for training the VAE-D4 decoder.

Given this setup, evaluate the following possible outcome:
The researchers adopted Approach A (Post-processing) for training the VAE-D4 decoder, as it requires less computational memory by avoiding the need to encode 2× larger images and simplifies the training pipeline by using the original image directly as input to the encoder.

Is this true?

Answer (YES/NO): NO